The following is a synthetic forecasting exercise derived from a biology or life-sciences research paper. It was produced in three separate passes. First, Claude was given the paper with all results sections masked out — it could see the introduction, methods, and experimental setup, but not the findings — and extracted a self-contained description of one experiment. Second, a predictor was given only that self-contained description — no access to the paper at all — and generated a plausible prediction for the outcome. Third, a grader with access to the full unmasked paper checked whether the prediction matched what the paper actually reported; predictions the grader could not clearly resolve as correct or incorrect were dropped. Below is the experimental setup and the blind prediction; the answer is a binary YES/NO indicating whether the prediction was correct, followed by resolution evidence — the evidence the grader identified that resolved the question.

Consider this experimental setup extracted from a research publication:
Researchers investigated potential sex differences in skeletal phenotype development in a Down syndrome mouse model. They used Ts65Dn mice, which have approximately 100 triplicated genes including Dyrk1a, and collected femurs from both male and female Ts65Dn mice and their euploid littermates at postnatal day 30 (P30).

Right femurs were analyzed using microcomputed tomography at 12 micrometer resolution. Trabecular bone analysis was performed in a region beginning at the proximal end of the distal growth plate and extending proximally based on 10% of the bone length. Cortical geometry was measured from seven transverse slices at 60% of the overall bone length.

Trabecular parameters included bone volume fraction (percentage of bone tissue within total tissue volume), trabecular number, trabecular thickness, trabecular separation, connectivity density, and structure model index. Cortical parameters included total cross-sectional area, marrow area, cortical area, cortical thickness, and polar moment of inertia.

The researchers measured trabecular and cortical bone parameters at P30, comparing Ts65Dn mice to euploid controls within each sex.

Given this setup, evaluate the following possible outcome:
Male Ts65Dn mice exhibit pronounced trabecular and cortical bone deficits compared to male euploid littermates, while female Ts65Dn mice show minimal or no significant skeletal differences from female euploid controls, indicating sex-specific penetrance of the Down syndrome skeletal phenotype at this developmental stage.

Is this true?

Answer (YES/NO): NO